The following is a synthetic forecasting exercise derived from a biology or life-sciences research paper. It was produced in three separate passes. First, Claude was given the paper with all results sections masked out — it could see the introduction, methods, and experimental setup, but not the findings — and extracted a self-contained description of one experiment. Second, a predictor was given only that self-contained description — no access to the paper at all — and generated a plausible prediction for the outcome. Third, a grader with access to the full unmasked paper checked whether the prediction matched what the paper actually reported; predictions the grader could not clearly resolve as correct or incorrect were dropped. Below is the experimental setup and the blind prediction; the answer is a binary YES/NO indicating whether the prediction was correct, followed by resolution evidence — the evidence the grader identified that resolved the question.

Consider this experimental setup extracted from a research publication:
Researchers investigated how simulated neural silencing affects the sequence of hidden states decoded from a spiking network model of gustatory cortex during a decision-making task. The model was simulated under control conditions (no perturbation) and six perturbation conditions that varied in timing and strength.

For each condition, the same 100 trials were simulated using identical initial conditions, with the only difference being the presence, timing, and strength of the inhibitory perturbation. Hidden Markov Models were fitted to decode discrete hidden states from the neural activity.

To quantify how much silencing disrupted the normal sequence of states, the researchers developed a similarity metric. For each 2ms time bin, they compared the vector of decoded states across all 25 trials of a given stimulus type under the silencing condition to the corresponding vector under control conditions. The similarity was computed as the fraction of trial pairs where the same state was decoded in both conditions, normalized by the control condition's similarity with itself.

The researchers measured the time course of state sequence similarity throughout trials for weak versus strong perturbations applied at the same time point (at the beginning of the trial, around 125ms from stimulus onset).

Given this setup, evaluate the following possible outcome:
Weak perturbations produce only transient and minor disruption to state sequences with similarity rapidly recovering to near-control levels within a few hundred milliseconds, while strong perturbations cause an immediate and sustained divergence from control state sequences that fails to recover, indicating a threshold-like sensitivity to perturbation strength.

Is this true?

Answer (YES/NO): NO